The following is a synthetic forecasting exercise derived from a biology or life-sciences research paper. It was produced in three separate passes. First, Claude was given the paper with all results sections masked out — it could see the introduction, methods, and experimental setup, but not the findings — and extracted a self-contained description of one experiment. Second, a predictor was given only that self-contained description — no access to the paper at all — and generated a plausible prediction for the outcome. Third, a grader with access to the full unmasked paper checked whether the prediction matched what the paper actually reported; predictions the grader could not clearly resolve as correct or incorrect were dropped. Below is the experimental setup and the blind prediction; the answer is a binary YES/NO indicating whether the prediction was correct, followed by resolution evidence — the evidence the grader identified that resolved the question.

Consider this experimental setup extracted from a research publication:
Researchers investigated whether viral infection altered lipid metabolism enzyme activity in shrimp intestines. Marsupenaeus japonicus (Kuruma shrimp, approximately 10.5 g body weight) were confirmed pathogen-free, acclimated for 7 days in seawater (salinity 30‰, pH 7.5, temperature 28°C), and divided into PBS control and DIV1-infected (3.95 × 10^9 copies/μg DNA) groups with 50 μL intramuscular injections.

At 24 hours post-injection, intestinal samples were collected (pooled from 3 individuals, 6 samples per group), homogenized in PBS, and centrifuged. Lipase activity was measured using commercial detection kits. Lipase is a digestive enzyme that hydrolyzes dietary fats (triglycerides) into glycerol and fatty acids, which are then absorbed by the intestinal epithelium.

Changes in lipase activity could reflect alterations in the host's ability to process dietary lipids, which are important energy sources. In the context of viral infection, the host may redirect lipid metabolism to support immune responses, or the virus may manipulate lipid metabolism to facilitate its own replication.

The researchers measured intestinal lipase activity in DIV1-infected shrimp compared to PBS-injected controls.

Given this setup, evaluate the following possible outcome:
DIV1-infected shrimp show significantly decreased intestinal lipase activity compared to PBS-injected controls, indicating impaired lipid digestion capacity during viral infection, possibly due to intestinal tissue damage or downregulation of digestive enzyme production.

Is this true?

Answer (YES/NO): NO